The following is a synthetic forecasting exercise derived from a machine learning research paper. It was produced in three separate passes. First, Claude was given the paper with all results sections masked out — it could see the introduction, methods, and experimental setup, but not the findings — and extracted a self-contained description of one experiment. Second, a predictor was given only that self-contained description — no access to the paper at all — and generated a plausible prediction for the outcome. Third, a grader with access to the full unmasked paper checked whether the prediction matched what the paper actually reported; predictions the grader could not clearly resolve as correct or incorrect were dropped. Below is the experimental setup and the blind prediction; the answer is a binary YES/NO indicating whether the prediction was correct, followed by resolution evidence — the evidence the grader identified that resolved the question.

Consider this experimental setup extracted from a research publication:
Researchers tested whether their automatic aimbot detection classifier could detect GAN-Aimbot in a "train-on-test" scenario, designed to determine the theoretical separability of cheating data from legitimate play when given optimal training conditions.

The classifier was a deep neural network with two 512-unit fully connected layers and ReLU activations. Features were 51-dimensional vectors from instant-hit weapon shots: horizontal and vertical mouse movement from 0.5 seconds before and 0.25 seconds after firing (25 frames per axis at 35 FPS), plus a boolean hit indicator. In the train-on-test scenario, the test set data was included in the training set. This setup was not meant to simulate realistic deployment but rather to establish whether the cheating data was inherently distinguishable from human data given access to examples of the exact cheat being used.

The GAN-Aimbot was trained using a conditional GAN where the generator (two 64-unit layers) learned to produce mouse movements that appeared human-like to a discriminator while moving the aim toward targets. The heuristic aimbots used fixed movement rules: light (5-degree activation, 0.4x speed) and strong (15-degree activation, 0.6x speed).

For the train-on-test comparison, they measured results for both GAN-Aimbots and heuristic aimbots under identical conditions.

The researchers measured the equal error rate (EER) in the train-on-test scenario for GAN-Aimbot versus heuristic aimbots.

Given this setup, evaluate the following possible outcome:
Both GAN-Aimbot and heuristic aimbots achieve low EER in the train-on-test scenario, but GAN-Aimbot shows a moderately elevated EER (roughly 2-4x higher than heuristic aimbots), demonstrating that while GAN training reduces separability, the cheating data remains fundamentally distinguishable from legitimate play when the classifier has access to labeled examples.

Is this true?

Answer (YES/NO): NO